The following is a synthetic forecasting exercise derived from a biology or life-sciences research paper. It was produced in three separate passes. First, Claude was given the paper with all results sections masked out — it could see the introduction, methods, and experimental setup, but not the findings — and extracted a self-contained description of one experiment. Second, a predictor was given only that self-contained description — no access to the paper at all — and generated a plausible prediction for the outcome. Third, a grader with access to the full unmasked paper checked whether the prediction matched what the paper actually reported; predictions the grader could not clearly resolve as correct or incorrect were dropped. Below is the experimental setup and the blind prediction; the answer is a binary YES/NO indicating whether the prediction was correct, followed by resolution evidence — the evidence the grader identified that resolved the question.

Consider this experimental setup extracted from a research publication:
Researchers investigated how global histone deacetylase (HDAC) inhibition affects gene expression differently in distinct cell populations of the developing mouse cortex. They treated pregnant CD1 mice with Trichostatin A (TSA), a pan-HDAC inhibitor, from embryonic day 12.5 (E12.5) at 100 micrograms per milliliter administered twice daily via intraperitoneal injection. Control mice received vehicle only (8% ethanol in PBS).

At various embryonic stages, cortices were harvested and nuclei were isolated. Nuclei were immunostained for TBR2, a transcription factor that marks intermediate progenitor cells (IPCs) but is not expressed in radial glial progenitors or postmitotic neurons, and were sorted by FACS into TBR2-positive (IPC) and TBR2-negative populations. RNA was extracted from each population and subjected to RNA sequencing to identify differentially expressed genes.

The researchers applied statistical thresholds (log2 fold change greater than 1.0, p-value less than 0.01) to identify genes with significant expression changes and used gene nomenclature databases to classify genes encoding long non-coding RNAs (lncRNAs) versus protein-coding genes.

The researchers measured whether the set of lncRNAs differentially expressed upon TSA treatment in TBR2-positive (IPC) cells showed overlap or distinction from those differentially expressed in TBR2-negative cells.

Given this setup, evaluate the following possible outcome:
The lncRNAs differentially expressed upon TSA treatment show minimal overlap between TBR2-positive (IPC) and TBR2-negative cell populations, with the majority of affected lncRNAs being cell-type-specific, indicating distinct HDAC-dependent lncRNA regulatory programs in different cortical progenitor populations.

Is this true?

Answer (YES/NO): YES